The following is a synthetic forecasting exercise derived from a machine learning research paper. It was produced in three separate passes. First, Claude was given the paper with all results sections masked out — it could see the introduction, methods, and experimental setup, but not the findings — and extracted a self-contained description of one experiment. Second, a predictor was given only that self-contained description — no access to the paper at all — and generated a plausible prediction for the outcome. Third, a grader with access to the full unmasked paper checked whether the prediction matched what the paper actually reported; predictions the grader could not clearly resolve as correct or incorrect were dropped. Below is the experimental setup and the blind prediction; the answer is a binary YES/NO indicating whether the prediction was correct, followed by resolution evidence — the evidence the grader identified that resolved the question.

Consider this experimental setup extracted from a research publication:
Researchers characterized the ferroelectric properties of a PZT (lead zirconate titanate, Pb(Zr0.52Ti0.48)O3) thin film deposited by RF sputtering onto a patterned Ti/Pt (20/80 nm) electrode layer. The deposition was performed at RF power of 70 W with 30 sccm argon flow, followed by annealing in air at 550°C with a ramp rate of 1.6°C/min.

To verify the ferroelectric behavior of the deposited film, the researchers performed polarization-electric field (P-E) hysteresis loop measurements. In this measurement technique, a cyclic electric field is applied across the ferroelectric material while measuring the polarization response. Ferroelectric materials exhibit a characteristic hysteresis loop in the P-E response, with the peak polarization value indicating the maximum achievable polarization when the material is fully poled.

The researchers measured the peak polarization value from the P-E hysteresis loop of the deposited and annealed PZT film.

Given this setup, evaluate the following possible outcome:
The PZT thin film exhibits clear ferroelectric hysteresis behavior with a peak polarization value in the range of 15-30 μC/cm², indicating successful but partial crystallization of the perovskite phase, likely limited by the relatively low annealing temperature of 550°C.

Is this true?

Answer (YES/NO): NO